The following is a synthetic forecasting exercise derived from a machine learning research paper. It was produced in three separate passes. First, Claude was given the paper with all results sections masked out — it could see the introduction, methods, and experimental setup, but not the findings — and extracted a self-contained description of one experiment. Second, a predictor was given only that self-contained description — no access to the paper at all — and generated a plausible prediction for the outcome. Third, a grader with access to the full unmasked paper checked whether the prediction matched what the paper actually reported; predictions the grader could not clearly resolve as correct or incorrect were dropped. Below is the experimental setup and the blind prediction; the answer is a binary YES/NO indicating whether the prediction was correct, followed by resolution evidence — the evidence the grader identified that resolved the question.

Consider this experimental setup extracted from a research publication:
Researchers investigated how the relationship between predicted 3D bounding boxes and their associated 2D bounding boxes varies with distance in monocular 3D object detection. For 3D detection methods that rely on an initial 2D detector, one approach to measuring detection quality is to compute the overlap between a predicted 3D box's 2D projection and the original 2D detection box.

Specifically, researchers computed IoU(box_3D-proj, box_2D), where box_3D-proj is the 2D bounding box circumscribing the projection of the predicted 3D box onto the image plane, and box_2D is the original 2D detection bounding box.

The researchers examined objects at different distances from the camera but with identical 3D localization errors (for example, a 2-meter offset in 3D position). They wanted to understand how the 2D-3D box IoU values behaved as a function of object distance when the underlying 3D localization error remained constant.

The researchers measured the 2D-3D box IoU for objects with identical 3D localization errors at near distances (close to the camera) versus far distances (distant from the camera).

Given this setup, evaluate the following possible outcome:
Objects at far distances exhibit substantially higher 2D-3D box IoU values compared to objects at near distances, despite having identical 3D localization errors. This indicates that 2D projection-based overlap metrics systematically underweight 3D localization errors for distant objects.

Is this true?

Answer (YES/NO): YES